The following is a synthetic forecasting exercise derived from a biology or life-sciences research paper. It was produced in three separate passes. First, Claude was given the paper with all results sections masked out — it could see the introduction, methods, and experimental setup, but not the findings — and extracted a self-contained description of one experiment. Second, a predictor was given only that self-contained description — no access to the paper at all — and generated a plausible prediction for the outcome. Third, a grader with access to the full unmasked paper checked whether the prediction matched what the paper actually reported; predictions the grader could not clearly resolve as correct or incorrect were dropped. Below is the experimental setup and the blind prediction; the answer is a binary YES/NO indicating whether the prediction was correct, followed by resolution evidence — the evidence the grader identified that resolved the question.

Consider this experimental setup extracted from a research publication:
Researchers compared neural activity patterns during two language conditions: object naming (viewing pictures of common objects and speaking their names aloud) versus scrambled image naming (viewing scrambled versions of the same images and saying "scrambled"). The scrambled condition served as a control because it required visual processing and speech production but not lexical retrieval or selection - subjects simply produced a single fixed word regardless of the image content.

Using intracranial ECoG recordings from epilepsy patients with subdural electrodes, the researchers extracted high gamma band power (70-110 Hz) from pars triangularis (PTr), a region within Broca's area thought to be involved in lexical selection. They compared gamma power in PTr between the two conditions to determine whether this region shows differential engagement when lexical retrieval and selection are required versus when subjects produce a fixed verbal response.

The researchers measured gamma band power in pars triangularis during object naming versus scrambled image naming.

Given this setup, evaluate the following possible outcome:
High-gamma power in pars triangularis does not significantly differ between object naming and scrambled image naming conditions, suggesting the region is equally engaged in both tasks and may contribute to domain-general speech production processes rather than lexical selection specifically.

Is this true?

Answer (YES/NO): NO